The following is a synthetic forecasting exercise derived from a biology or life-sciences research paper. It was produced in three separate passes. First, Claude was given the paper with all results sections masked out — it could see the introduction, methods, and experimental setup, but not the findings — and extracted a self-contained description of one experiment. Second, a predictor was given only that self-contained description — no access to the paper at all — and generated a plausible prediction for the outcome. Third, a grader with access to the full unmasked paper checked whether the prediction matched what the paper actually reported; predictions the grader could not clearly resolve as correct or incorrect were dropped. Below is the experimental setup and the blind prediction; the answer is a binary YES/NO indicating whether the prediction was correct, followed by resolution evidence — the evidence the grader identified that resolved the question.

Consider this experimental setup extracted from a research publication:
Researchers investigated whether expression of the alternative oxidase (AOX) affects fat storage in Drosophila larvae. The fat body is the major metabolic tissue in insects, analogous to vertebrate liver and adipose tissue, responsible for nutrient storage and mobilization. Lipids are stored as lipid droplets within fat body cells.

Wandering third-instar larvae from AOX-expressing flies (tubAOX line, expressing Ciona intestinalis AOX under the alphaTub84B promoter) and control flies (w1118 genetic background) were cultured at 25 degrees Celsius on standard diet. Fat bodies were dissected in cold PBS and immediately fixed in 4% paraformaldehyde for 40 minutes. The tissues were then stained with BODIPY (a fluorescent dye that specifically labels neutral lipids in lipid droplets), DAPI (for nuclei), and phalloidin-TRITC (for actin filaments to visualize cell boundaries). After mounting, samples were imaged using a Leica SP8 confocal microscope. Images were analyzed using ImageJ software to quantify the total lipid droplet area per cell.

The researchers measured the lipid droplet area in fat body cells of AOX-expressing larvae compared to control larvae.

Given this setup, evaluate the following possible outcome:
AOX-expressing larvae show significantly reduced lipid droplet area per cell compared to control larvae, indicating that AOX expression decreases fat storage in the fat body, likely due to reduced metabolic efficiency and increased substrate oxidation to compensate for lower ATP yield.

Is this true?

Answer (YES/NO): NO